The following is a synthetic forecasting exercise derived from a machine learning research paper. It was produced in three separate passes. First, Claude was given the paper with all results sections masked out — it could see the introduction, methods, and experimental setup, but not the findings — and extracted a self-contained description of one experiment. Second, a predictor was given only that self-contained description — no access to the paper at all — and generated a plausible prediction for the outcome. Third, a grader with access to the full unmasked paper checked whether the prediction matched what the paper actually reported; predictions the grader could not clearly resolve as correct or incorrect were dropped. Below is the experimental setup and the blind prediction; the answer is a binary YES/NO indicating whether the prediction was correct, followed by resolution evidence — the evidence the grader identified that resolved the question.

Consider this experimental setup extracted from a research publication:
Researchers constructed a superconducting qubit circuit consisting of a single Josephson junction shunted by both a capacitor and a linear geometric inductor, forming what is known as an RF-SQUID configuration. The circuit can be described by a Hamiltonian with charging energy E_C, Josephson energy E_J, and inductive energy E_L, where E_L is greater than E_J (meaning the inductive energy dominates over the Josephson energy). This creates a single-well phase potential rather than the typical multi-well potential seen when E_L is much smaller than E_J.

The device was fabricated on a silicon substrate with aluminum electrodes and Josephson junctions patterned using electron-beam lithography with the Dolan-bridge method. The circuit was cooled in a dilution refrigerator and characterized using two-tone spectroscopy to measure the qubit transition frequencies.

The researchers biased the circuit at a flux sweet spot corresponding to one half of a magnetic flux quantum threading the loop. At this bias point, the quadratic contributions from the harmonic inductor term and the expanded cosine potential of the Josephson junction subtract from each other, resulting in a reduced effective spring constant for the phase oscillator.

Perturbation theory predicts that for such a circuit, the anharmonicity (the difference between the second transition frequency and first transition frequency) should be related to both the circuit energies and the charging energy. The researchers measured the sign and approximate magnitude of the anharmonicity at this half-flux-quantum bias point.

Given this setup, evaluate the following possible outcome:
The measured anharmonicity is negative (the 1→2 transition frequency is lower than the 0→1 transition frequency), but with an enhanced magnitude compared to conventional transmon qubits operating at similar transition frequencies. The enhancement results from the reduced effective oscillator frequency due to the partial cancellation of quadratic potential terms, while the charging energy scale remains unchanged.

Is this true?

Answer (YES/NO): NO